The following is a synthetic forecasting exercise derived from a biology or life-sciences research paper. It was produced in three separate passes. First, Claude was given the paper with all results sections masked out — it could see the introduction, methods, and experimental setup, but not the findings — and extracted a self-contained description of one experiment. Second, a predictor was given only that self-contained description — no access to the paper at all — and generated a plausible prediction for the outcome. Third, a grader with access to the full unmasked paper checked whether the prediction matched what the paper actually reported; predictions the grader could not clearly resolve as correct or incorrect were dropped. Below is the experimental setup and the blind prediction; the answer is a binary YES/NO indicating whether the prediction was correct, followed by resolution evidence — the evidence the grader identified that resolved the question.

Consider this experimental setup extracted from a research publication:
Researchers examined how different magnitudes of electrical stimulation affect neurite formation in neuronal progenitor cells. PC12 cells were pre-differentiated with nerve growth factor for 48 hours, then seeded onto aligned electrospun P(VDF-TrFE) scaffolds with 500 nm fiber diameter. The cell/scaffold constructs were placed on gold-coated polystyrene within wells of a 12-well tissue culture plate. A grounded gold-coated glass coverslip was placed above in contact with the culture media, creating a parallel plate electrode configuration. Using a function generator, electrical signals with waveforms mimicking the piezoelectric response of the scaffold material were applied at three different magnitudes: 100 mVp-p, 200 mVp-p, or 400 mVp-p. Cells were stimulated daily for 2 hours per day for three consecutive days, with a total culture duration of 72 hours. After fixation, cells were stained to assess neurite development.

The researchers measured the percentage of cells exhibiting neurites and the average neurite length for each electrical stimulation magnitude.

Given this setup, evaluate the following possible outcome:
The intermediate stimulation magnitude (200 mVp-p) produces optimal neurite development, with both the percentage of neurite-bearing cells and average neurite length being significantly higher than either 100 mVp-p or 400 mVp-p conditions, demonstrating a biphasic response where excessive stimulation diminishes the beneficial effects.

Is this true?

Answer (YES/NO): YES